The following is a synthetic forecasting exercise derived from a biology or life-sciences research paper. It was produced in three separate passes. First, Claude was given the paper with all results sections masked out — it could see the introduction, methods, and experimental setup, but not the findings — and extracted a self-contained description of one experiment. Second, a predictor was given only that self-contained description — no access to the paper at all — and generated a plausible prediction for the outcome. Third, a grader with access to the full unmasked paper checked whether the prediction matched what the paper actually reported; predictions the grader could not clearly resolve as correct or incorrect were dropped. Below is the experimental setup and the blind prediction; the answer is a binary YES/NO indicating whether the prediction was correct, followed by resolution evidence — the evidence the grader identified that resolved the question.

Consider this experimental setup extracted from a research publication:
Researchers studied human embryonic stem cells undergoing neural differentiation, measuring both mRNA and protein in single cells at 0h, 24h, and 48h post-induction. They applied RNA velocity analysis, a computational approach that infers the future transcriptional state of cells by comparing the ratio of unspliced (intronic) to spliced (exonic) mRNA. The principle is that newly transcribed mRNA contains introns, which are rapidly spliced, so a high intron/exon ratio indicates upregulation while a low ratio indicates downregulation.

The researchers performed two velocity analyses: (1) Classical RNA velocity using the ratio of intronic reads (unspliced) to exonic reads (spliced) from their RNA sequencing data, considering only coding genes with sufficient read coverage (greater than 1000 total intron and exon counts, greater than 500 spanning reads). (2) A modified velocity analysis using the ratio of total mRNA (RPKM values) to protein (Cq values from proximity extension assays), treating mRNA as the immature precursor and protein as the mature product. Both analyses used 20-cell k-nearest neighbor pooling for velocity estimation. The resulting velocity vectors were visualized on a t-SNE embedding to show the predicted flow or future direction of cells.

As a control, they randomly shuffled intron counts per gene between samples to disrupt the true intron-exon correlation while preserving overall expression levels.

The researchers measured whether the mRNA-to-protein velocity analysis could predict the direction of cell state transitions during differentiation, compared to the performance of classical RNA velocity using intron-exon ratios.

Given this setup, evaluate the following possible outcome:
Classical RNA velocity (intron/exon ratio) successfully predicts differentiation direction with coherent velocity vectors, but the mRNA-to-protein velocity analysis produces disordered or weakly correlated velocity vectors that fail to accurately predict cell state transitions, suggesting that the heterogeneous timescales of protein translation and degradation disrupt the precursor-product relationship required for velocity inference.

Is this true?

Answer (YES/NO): NO